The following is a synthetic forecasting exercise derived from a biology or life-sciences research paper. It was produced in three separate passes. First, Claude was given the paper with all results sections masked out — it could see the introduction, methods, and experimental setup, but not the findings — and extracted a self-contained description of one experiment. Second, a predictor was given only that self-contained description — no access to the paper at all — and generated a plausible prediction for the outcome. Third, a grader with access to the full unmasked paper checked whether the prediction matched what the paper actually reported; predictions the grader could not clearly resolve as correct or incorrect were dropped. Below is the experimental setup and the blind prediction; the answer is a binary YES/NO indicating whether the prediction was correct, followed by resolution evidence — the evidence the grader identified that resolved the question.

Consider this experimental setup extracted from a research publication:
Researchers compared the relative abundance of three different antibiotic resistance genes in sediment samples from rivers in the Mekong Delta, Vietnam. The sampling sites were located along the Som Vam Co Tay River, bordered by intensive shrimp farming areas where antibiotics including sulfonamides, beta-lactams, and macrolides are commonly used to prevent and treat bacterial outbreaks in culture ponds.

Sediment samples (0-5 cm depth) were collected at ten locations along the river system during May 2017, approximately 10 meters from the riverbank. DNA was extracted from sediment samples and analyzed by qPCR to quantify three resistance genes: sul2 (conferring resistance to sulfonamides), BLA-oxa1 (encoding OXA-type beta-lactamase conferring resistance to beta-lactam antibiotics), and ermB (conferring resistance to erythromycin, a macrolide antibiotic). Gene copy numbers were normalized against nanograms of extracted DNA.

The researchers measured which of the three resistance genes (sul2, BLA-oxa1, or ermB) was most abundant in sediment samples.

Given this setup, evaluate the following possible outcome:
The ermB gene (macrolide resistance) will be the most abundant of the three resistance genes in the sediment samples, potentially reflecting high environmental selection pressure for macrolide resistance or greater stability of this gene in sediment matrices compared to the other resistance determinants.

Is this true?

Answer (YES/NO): NO